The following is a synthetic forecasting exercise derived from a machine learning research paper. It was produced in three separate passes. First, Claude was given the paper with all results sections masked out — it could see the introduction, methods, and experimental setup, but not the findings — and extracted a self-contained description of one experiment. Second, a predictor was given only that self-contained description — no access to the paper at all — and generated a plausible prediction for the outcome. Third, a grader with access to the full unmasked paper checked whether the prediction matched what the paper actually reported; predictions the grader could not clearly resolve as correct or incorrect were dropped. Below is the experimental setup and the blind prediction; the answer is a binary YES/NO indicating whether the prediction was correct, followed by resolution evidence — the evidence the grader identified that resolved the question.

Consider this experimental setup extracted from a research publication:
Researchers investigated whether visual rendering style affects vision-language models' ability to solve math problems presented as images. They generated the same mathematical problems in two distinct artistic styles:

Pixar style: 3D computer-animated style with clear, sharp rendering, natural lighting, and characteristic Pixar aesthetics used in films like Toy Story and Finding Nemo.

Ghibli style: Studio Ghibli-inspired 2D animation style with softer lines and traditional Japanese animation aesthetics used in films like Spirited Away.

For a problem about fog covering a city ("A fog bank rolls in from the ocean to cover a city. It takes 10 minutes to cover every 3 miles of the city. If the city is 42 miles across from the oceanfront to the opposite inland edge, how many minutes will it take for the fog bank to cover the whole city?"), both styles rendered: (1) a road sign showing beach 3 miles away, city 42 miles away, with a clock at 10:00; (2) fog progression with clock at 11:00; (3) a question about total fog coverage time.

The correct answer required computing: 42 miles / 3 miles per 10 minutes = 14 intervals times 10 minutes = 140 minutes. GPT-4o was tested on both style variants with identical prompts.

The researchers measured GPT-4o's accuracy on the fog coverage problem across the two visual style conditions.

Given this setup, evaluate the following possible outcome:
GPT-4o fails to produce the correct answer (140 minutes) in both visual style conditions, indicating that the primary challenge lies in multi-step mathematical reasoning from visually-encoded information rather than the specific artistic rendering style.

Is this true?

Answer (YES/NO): YES